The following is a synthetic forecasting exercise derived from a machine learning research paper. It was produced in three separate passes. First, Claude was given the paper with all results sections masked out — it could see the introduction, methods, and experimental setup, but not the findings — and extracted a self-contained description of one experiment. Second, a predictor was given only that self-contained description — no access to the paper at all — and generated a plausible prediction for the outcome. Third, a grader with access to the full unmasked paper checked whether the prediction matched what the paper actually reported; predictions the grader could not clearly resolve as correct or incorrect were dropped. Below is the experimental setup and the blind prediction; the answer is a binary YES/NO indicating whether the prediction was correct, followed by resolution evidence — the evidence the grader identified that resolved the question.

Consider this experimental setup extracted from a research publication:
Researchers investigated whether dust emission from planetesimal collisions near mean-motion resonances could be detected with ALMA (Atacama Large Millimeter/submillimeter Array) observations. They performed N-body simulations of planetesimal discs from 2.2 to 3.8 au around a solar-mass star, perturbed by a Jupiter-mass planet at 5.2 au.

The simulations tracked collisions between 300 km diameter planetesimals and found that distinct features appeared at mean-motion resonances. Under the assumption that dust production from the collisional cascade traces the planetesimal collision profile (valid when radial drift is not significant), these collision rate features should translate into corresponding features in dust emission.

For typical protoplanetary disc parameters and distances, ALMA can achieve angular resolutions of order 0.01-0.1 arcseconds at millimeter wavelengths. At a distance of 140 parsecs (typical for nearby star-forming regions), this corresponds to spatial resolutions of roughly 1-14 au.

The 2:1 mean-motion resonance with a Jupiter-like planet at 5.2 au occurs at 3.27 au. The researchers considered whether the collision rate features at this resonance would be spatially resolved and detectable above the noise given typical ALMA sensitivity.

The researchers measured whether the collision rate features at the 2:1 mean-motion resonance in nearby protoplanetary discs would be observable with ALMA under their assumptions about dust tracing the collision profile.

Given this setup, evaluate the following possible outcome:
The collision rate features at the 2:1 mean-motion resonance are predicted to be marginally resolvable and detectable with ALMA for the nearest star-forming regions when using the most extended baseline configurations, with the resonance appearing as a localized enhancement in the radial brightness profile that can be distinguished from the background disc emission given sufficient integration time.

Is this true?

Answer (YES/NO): NO